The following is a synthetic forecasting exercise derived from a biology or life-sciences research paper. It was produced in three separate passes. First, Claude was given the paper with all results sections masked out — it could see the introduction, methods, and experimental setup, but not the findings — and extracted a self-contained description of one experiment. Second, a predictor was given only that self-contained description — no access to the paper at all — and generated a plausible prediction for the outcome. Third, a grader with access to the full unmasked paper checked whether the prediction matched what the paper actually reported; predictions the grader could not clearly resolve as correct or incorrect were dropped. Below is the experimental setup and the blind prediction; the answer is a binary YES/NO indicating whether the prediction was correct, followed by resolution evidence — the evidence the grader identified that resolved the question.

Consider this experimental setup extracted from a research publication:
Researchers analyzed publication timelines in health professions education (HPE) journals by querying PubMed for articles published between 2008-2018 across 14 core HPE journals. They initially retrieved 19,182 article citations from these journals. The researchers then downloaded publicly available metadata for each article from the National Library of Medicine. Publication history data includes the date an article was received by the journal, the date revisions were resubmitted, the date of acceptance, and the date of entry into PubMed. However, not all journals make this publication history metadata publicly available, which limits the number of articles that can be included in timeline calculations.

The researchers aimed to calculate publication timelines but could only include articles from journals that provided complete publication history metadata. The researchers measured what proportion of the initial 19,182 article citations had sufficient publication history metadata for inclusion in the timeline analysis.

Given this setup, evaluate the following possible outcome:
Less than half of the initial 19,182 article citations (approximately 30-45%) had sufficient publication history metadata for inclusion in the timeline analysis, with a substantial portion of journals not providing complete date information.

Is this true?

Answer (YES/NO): NO